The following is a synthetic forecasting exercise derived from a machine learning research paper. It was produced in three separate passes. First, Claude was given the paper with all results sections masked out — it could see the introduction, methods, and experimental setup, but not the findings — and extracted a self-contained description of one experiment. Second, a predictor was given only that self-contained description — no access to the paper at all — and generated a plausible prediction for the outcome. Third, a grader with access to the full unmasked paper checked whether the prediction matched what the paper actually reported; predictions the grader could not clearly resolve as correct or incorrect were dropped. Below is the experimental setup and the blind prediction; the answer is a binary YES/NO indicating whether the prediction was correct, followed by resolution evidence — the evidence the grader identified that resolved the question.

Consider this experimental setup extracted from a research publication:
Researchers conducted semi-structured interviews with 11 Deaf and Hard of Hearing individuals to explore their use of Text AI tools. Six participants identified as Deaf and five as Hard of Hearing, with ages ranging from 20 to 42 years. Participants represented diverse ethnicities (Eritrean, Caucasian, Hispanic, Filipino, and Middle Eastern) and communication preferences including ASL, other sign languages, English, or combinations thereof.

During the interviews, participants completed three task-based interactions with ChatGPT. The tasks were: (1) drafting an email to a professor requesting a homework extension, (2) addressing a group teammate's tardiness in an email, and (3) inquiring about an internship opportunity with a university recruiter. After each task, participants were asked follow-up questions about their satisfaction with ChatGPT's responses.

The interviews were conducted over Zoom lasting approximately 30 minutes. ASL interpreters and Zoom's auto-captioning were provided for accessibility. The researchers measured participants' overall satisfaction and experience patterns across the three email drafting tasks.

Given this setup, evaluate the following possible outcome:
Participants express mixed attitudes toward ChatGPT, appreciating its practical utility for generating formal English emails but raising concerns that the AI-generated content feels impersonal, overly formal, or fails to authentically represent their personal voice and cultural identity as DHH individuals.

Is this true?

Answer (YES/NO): YES